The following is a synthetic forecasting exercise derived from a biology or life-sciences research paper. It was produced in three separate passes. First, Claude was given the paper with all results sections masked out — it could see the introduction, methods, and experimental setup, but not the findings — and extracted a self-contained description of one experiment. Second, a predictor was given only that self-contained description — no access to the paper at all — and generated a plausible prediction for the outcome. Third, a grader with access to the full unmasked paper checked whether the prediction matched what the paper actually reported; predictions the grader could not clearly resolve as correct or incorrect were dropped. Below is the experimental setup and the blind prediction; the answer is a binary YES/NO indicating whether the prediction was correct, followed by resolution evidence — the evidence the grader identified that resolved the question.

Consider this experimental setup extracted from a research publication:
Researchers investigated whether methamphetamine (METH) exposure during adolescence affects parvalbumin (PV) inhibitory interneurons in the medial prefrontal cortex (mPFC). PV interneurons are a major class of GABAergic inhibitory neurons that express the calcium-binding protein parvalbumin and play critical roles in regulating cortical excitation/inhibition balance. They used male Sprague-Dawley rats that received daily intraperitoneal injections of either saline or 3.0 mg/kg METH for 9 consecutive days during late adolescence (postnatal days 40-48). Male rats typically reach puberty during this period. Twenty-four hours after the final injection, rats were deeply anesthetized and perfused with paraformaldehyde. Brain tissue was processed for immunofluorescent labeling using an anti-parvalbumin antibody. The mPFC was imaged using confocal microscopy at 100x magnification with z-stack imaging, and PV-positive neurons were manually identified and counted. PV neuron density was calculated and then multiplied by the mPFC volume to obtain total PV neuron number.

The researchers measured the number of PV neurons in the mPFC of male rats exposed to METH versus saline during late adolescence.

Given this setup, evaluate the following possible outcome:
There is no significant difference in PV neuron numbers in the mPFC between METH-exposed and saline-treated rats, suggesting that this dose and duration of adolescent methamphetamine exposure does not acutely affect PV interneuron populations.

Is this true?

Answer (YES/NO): YES